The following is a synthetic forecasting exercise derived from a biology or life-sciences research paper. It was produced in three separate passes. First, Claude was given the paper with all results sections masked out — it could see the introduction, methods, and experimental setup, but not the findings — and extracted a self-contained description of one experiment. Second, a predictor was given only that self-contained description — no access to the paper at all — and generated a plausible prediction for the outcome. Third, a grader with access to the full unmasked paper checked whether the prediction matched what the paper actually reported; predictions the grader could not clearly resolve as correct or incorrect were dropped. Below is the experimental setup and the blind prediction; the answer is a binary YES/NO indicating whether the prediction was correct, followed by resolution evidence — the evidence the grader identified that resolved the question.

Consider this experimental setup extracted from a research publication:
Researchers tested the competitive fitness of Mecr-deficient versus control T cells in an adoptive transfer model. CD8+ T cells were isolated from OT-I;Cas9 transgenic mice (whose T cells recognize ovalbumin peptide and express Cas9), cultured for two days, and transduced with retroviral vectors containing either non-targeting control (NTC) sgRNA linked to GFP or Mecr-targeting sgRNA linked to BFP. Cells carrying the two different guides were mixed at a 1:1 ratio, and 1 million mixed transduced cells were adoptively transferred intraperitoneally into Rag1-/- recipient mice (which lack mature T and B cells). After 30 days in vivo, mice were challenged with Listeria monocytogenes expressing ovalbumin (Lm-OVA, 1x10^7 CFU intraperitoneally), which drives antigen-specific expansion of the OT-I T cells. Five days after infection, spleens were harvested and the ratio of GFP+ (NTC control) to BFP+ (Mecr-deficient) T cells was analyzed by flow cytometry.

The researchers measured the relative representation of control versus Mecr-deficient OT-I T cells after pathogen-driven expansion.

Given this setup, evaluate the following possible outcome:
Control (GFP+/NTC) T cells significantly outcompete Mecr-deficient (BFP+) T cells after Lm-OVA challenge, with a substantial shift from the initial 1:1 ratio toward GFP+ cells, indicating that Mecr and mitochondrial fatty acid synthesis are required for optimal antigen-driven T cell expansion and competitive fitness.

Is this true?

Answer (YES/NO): YES